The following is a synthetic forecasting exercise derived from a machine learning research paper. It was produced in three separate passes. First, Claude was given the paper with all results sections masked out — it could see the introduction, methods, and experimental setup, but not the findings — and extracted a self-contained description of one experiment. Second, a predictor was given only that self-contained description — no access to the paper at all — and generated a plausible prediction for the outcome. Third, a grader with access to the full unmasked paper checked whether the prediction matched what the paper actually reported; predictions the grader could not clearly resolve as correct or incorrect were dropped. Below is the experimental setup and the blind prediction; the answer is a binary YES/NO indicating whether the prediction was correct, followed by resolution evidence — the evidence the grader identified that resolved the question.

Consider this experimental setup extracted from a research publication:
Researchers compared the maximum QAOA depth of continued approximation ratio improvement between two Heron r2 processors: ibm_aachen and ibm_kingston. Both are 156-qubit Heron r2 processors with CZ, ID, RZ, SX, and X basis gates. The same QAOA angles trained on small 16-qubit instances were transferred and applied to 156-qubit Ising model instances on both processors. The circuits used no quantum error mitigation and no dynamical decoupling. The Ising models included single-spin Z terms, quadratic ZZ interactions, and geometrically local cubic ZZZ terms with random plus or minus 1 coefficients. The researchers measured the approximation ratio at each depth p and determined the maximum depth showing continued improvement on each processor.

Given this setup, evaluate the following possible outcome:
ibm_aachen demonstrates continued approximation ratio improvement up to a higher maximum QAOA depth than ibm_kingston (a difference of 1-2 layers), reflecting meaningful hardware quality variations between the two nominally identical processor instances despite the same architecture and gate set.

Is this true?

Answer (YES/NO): NO